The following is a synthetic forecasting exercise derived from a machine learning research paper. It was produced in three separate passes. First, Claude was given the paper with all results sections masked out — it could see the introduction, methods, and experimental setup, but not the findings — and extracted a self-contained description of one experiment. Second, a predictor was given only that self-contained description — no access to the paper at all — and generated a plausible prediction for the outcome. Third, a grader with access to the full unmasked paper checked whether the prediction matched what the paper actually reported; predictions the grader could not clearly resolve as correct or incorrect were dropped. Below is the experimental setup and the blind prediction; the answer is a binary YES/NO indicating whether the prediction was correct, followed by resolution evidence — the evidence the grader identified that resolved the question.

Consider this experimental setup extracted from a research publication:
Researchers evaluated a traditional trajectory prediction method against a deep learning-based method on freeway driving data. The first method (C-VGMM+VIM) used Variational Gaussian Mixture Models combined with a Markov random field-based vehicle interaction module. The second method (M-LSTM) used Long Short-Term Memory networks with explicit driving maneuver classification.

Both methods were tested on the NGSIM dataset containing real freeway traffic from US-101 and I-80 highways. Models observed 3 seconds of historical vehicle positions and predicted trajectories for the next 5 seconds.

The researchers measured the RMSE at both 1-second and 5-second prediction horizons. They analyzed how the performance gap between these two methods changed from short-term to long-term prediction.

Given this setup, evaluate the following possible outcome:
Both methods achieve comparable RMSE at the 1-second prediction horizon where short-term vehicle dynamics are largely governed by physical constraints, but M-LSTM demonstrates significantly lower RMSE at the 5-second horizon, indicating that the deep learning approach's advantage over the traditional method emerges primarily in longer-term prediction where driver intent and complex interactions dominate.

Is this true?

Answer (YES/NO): NO